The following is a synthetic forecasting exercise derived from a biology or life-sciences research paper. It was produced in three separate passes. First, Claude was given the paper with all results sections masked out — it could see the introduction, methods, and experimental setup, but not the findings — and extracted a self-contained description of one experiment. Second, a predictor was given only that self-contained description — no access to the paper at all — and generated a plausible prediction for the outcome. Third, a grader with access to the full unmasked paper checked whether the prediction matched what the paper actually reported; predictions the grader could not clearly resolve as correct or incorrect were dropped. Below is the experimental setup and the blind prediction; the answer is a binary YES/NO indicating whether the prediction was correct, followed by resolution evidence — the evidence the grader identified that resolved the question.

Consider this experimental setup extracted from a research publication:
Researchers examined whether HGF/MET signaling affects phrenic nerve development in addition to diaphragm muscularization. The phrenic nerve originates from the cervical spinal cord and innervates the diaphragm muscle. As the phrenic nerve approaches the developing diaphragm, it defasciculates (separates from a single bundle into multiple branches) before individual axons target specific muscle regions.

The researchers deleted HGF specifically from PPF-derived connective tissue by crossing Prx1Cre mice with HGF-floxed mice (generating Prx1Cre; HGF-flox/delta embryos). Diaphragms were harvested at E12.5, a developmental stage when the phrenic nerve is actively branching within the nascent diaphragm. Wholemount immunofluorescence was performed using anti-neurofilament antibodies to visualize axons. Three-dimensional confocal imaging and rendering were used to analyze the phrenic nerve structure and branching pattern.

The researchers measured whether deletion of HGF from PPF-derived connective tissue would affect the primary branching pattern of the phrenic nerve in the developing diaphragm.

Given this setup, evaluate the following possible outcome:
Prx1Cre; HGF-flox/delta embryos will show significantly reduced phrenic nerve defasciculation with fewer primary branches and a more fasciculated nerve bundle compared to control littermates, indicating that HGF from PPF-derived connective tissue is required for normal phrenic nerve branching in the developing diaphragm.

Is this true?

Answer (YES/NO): YES